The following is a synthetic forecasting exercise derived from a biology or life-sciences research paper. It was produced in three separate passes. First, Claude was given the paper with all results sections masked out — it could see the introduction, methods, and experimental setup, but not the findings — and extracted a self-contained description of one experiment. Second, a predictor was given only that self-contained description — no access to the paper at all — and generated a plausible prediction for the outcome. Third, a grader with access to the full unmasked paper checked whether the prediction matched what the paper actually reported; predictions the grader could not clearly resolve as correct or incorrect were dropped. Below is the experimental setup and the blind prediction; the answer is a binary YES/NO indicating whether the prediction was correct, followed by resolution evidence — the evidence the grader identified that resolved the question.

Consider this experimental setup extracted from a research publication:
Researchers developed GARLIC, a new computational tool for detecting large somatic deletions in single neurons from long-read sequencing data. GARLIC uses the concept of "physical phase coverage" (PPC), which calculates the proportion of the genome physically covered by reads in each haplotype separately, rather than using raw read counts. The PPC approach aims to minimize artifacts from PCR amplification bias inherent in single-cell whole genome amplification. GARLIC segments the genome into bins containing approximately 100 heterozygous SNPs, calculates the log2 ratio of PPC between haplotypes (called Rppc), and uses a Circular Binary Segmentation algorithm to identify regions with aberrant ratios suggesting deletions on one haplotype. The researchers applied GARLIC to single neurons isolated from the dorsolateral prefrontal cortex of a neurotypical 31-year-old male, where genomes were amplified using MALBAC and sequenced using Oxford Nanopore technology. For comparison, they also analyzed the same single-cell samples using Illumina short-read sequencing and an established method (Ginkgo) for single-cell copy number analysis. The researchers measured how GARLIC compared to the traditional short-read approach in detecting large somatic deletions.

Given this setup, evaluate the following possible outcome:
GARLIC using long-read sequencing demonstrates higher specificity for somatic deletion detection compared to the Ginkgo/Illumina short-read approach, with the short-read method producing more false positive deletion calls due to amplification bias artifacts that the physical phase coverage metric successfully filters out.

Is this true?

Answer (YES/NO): NO